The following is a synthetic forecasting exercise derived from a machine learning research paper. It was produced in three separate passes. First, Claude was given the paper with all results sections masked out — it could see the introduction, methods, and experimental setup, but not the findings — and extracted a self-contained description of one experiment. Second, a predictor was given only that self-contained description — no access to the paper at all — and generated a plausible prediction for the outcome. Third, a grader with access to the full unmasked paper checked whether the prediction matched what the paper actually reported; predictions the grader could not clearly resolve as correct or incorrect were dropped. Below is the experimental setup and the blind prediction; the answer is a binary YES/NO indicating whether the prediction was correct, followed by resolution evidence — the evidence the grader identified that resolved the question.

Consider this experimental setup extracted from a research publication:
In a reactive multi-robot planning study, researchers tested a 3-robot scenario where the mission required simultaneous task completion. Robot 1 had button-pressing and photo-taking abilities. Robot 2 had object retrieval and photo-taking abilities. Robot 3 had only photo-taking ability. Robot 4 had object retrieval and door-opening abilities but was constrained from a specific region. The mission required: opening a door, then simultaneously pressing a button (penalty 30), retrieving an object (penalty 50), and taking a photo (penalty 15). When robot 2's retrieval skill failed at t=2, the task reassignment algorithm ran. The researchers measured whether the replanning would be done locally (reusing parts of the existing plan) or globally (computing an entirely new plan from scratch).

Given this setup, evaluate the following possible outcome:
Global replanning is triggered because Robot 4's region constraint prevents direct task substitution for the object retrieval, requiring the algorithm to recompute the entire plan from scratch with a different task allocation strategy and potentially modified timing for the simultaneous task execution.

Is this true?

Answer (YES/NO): NO